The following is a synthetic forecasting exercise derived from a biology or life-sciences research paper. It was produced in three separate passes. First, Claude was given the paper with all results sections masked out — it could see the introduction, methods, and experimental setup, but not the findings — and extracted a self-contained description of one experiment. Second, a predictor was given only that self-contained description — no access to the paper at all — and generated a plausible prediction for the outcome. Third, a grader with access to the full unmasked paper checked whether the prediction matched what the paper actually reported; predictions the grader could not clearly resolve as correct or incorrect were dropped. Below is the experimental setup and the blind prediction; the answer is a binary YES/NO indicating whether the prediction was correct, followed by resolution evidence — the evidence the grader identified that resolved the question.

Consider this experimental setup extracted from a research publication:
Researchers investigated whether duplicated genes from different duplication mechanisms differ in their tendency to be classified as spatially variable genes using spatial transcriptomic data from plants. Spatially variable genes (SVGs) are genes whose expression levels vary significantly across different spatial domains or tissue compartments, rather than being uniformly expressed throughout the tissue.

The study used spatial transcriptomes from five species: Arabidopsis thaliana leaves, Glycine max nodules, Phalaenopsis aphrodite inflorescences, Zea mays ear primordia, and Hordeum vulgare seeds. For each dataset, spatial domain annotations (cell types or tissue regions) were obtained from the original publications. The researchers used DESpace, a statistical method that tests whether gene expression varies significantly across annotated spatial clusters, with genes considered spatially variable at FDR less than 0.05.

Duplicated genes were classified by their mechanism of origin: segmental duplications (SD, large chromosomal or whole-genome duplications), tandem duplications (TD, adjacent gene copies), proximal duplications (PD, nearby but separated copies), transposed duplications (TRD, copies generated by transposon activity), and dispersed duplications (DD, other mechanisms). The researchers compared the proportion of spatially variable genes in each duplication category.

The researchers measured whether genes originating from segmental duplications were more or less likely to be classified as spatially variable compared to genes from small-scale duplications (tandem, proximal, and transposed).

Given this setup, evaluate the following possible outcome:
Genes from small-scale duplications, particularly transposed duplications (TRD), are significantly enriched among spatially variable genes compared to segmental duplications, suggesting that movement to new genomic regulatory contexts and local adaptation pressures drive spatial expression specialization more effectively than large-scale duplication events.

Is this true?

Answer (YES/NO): NO